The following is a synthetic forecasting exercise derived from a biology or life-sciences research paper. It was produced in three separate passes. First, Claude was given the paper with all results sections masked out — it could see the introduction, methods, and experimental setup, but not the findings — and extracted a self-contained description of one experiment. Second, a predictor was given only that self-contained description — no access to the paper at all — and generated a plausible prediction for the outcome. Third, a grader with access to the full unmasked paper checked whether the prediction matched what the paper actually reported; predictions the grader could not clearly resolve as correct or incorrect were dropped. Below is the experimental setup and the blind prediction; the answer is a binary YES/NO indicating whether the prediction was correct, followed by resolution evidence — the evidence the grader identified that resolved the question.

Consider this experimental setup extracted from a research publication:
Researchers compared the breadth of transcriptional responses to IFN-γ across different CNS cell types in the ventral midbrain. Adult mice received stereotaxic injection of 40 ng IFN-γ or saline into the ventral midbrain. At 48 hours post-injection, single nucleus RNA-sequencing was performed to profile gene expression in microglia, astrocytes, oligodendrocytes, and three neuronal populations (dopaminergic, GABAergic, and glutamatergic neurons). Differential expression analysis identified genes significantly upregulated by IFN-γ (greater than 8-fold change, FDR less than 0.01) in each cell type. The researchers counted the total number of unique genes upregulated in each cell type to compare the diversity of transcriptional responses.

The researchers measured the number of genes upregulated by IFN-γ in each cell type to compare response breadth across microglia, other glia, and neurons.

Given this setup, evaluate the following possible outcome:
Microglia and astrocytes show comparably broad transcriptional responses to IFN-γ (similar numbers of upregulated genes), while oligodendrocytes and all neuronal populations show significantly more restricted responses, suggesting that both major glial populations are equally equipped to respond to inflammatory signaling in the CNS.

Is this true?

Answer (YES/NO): NO